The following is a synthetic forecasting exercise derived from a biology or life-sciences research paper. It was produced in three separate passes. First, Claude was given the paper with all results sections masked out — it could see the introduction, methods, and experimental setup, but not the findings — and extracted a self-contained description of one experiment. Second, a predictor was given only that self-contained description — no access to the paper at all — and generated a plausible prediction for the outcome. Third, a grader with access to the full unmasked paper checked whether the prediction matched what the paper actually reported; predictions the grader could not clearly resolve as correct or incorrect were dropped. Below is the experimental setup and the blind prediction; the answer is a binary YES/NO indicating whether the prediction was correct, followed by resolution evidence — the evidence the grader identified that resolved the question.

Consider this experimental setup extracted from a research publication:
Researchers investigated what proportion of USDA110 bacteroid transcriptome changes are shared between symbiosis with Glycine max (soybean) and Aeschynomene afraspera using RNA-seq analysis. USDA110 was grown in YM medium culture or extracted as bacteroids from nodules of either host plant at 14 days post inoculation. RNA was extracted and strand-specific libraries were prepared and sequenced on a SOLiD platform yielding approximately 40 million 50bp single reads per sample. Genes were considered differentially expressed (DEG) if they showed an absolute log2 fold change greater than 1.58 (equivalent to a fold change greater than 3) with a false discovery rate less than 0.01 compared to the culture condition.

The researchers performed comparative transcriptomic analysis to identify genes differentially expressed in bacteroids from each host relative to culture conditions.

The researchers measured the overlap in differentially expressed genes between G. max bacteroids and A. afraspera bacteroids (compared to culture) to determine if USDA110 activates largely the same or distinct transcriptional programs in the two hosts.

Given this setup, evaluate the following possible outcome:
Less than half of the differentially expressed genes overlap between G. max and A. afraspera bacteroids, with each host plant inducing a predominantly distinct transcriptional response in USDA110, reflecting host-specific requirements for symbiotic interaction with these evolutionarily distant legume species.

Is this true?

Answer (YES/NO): NO